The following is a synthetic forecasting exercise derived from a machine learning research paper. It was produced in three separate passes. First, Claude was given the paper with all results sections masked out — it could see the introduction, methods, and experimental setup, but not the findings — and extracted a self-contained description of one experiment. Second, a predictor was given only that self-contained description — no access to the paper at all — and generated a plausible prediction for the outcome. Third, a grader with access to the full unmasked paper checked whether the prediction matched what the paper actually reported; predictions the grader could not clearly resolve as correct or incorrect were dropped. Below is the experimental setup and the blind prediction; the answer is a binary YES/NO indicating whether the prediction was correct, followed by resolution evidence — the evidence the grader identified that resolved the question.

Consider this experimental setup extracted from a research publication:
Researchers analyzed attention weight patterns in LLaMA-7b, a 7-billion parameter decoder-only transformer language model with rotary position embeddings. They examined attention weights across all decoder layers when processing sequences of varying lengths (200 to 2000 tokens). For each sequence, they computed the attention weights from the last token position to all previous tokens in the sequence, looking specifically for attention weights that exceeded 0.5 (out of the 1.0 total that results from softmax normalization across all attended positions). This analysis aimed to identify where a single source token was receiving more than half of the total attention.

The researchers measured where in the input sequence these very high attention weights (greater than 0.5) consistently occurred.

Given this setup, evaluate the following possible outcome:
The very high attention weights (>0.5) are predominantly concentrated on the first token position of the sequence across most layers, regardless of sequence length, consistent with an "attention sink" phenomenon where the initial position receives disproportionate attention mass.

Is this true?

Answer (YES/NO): YES